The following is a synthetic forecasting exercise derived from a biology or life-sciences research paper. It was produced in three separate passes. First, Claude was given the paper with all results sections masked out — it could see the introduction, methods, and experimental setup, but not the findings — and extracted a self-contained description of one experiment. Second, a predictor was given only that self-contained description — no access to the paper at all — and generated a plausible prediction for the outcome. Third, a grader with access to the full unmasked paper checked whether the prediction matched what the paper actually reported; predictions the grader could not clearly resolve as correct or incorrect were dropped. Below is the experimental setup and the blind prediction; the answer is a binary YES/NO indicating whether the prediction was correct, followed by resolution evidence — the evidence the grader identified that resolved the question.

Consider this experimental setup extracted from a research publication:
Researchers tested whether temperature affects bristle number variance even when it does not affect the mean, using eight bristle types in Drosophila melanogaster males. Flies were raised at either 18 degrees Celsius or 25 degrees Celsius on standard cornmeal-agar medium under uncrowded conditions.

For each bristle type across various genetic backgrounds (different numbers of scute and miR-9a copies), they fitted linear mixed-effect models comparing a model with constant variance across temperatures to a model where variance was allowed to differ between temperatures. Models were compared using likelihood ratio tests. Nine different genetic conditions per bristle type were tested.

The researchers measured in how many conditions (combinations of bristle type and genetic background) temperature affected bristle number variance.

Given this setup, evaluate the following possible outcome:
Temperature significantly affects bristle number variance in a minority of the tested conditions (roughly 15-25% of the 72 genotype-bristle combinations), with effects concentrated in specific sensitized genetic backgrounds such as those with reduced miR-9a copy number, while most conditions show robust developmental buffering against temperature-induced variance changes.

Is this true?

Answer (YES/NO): YES